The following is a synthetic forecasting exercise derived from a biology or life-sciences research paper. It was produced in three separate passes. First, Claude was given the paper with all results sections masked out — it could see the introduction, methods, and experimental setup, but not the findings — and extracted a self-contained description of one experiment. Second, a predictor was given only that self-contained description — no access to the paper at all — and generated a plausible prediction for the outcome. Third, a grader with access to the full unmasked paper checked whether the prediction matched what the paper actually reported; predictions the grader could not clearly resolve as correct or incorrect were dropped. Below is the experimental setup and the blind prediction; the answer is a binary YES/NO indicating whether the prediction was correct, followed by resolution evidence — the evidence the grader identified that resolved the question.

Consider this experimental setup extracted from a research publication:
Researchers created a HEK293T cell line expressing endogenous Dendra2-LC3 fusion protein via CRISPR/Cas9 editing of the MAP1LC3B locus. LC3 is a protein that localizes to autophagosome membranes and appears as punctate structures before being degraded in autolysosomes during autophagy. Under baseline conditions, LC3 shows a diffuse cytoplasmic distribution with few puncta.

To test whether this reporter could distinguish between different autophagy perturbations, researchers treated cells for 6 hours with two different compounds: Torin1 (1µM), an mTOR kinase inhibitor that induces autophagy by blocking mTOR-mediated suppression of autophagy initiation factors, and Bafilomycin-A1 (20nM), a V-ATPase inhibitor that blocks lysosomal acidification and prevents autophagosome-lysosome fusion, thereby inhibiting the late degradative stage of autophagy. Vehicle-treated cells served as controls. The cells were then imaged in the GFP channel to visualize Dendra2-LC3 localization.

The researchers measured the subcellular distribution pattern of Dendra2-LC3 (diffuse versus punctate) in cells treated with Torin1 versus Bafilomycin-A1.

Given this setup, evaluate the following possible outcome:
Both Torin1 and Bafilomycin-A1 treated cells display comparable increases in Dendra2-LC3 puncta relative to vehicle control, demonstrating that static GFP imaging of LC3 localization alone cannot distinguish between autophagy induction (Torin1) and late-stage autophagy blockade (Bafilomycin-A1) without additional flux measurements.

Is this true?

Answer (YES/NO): NO